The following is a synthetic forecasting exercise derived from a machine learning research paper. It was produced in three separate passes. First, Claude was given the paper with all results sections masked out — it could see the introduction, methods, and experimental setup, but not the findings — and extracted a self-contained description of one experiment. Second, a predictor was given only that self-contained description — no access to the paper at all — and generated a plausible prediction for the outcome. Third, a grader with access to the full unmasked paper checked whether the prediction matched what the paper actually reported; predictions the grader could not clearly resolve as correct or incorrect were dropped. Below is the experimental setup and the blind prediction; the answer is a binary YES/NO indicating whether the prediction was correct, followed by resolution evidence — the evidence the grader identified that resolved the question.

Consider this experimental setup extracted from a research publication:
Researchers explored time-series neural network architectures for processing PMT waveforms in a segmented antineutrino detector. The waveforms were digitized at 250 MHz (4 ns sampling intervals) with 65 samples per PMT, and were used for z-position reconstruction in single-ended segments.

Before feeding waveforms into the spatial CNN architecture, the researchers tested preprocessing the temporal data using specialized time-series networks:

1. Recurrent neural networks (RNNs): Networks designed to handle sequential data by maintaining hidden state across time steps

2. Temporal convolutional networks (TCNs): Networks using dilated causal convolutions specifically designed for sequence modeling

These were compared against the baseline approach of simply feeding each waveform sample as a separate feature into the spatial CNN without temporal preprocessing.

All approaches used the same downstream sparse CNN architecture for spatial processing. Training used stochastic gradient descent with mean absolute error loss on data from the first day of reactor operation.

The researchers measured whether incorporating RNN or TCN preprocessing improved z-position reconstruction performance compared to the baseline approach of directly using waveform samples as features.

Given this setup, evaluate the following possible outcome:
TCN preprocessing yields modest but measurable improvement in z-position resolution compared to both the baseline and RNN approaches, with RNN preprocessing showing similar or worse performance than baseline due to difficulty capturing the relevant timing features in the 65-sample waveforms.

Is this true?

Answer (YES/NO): NO